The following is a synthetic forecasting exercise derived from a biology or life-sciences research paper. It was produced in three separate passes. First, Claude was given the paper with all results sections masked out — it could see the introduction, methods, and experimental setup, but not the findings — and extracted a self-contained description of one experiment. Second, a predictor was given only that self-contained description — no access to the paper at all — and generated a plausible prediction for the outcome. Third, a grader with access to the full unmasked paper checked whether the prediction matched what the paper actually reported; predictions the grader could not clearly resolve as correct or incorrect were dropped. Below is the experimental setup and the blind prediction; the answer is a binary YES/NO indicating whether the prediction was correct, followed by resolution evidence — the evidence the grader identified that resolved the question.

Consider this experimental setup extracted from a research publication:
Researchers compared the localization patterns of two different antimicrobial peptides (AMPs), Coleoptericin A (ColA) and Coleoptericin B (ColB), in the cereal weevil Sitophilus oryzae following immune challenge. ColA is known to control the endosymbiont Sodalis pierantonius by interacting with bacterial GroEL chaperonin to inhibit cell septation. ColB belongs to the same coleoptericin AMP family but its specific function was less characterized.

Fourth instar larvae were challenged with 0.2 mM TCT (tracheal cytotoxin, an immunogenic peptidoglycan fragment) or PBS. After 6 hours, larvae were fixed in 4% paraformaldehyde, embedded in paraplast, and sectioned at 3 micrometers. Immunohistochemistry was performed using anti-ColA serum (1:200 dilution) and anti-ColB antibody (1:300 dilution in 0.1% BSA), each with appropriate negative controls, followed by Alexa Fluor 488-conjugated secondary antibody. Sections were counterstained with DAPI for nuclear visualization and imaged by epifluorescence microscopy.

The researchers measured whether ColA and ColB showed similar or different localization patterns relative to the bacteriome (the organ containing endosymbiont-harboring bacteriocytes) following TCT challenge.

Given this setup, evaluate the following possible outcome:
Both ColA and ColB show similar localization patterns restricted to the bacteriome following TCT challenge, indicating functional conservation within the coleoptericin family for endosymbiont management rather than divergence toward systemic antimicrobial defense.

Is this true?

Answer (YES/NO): NO